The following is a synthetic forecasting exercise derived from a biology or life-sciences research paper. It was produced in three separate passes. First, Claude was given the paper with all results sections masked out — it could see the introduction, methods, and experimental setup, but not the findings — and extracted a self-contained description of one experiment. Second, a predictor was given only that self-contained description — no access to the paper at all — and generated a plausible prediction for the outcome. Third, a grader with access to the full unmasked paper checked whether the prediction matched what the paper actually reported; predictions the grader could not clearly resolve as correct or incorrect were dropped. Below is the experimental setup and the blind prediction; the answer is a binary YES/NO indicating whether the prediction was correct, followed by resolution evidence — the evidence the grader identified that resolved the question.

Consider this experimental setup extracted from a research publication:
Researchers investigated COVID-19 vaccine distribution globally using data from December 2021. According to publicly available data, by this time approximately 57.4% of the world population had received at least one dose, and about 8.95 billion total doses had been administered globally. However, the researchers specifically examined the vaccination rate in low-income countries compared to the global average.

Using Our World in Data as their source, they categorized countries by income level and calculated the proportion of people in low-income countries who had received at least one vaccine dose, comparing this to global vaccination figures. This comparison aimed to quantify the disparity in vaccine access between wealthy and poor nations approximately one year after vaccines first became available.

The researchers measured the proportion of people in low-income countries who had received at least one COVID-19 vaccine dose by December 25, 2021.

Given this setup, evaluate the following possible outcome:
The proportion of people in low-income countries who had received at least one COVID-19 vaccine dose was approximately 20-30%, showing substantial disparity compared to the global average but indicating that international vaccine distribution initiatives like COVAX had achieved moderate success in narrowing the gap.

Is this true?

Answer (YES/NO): NO